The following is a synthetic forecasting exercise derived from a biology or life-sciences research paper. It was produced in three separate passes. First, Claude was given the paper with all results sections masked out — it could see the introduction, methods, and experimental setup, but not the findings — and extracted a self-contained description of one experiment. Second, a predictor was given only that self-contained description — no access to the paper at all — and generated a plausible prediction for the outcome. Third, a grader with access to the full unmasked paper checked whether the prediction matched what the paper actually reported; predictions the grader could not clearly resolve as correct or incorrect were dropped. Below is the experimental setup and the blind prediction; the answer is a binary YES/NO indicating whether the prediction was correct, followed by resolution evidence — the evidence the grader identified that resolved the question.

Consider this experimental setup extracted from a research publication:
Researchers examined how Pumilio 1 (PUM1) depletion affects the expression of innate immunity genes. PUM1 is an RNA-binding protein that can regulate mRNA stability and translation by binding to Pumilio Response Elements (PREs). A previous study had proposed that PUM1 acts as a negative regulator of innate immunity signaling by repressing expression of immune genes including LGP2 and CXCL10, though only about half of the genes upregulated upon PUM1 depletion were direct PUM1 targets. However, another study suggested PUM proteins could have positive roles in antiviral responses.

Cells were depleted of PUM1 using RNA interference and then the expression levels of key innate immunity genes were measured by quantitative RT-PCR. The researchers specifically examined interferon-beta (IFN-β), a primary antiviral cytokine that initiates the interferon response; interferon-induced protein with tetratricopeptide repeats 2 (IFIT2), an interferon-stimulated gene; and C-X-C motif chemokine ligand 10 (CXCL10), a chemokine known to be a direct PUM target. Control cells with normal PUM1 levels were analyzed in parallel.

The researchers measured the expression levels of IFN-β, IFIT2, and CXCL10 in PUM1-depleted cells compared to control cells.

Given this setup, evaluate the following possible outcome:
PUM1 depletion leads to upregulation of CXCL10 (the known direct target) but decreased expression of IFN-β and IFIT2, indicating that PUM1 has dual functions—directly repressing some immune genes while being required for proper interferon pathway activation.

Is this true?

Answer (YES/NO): NO